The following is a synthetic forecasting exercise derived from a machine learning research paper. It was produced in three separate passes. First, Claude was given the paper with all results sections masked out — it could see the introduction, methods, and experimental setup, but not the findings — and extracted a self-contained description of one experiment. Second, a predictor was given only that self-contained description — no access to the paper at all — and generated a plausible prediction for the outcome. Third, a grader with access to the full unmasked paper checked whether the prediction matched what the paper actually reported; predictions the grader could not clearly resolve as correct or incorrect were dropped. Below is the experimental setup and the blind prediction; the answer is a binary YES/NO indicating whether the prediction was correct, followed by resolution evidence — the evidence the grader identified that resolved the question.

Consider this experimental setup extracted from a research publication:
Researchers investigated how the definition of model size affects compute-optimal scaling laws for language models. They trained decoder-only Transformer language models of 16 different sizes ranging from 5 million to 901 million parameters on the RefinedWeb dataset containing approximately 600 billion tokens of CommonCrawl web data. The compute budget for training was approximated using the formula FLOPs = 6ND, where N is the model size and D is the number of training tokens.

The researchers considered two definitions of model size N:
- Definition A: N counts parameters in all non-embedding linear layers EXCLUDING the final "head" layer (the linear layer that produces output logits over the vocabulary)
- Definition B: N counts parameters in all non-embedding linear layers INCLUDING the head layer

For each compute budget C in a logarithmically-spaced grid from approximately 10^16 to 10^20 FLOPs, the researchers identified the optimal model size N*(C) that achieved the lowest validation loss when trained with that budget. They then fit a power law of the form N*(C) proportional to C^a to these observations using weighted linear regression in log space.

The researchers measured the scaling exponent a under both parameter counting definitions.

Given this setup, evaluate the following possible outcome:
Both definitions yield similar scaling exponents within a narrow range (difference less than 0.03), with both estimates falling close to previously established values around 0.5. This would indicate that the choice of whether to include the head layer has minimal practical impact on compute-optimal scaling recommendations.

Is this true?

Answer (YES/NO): NO